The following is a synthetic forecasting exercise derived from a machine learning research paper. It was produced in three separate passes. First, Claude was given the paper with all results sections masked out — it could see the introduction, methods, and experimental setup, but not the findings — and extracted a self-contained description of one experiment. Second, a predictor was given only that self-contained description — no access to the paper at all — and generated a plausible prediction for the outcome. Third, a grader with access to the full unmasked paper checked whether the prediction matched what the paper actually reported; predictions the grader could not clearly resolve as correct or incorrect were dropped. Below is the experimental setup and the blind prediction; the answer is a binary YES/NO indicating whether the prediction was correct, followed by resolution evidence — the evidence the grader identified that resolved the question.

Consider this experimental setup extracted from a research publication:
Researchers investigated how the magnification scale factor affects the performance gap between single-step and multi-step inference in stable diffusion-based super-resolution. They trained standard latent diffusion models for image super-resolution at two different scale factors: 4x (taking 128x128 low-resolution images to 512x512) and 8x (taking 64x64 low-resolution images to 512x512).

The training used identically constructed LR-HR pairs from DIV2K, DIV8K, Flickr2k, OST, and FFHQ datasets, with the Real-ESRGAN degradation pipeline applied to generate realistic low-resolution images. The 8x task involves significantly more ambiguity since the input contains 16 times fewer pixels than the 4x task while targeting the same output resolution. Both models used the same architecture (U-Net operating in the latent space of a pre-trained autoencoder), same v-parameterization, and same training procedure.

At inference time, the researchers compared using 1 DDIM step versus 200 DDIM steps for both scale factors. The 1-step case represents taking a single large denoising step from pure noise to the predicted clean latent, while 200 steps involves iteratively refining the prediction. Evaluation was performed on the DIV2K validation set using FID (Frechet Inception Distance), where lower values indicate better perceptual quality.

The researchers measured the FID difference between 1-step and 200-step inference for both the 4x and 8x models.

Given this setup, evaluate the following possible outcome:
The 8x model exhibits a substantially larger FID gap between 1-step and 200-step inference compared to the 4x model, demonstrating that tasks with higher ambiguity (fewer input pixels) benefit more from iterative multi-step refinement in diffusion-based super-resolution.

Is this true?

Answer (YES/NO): YES